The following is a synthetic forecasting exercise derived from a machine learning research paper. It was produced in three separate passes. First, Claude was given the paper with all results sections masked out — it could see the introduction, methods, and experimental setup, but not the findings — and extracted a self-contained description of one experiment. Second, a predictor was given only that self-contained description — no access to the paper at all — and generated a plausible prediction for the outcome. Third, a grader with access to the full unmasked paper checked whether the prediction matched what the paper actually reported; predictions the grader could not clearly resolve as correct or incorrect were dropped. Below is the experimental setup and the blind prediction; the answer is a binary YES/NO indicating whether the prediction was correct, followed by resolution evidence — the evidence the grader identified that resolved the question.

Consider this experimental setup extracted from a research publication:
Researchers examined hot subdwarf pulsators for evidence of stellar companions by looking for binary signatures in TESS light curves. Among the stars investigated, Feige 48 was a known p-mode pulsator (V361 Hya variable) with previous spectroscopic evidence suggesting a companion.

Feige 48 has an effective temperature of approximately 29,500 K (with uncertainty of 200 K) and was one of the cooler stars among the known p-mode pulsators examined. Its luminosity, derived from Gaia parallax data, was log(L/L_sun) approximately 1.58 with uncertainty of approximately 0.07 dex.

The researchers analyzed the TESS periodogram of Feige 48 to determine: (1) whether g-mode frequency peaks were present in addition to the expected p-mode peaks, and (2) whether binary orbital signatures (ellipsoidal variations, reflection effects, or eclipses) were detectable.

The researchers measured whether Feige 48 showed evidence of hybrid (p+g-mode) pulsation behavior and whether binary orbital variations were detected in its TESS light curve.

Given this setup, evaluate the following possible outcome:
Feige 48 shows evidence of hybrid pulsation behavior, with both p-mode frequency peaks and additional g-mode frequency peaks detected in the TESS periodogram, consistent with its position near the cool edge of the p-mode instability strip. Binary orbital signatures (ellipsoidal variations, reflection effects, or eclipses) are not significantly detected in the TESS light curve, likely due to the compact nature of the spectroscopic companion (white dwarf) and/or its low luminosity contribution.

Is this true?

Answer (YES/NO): NO